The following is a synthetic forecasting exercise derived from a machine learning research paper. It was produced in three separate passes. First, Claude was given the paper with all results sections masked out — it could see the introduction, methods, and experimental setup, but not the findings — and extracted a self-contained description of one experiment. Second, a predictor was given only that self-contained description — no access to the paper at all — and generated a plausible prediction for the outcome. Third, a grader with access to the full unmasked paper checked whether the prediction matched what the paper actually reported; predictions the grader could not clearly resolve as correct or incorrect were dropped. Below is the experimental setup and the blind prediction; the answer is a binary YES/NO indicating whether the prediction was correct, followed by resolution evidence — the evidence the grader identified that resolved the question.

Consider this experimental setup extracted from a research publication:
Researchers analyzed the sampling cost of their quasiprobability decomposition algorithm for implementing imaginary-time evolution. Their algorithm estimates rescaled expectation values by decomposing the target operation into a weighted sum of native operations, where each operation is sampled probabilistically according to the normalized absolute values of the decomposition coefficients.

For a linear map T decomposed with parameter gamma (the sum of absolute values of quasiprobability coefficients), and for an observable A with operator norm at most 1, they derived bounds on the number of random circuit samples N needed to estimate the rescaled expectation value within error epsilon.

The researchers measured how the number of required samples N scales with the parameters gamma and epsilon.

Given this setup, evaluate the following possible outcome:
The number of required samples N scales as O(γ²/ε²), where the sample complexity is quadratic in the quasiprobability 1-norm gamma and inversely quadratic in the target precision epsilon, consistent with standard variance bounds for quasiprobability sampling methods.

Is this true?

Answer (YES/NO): YES